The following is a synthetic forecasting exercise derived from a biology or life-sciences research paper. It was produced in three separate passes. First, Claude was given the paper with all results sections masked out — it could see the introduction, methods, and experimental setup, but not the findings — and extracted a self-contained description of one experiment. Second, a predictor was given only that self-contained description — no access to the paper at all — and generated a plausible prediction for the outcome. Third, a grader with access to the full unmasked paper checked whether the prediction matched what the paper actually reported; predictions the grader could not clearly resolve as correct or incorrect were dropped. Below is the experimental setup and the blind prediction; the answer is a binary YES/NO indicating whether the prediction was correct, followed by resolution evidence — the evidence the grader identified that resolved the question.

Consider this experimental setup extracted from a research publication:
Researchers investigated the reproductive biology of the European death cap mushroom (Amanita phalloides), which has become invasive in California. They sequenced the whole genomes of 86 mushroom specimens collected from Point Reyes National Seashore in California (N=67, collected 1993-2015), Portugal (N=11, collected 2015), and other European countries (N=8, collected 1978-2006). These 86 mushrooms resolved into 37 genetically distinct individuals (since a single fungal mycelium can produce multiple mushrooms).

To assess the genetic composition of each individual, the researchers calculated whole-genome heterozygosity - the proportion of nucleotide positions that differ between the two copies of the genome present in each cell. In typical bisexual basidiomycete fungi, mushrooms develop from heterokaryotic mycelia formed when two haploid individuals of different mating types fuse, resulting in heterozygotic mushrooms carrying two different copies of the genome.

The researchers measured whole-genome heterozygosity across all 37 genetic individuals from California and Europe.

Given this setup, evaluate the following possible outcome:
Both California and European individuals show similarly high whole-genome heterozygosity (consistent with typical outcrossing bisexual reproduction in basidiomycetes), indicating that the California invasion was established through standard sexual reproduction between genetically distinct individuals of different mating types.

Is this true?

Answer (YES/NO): NO